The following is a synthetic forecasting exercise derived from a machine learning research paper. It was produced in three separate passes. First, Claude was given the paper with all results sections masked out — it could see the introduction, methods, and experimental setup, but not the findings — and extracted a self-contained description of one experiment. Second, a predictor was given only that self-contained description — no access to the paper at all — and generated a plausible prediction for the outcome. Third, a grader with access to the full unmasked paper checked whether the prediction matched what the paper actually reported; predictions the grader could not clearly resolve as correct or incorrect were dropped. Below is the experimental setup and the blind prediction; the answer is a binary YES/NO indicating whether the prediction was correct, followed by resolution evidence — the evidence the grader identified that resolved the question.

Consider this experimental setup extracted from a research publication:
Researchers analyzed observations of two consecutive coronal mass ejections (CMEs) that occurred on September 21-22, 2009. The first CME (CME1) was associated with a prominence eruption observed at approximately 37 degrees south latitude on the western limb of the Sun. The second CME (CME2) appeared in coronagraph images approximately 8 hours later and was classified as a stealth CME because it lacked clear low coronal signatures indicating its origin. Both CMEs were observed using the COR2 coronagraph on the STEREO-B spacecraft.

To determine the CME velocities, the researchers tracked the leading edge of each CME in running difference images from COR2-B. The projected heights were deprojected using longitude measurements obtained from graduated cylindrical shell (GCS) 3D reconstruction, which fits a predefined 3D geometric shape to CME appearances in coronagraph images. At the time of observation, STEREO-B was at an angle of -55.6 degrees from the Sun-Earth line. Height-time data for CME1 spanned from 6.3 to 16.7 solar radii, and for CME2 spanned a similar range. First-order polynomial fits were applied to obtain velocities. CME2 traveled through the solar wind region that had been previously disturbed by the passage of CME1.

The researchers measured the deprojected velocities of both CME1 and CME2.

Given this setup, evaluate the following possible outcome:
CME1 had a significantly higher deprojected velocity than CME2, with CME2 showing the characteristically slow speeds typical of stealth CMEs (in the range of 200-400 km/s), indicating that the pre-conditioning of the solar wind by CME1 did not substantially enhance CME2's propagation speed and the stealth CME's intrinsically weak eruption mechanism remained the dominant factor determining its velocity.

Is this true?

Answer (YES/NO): NO